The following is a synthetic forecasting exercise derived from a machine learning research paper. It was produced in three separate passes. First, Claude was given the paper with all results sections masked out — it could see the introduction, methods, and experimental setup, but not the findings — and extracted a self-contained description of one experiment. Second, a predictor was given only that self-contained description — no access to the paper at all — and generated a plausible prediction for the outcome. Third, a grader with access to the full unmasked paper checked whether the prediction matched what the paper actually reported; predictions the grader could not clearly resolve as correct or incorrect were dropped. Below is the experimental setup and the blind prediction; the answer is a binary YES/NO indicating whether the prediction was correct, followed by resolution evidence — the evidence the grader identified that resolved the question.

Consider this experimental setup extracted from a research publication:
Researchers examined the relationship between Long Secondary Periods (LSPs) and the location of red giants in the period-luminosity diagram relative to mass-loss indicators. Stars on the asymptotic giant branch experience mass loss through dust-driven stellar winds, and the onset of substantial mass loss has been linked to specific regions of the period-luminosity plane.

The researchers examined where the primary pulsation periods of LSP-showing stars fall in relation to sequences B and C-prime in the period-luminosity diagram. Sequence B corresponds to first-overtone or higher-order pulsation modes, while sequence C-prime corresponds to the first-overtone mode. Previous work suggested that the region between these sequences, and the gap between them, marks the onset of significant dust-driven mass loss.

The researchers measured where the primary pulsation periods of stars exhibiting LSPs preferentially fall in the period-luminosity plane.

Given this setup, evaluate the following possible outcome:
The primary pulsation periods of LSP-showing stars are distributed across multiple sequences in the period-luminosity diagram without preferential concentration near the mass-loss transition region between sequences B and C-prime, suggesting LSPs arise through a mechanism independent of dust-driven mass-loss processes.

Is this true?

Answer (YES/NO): NO